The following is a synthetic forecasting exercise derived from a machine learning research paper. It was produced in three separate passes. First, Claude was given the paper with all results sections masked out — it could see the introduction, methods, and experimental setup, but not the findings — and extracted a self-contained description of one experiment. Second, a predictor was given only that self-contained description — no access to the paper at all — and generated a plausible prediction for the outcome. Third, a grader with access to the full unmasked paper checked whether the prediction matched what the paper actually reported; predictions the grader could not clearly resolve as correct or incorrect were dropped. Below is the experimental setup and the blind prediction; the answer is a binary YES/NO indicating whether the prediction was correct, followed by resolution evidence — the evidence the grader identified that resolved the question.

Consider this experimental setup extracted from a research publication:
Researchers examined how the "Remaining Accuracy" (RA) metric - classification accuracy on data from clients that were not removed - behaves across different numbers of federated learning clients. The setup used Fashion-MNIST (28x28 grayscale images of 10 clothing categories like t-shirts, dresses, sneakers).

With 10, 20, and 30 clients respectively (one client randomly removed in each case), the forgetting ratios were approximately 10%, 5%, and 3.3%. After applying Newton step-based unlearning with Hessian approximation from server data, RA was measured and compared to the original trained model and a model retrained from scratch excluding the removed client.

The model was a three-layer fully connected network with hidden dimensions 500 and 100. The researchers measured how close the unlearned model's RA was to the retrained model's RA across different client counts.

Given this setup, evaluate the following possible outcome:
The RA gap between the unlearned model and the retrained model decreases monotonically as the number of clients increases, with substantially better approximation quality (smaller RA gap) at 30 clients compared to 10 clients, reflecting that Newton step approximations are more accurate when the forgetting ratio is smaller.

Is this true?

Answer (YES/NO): NO